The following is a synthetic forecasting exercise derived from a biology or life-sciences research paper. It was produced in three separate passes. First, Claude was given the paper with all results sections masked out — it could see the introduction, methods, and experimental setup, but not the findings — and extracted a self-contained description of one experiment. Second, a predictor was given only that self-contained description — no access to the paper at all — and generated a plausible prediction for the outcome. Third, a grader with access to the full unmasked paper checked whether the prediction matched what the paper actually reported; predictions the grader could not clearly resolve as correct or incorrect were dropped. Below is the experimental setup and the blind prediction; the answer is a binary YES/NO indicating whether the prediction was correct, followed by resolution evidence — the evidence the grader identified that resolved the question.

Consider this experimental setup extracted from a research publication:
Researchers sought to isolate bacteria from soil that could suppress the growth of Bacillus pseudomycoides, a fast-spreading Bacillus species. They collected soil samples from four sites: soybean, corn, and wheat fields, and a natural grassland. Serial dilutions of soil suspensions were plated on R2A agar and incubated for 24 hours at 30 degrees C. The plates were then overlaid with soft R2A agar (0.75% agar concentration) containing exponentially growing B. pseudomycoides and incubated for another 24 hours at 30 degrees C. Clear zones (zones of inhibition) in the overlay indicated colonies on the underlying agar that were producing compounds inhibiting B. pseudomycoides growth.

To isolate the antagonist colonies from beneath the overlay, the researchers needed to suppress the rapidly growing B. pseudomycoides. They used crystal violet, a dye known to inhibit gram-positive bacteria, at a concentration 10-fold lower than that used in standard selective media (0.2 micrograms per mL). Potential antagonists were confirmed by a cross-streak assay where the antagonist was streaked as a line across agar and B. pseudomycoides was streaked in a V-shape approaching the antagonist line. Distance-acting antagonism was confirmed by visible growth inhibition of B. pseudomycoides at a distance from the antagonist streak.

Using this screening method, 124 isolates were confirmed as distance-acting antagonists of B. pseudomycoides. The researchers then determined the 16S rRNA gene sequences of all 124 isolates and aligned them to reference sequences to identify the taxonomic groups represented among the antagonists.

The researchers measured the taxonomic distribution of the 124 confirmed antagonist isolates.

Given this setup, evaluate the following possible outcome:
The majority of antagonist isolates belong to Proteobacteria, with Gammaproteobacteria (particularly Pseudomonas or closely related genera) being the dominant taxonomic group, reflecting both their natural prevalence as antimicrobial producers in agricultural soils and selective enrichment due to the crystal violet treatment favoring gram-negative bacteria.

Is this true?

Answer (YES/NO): NO